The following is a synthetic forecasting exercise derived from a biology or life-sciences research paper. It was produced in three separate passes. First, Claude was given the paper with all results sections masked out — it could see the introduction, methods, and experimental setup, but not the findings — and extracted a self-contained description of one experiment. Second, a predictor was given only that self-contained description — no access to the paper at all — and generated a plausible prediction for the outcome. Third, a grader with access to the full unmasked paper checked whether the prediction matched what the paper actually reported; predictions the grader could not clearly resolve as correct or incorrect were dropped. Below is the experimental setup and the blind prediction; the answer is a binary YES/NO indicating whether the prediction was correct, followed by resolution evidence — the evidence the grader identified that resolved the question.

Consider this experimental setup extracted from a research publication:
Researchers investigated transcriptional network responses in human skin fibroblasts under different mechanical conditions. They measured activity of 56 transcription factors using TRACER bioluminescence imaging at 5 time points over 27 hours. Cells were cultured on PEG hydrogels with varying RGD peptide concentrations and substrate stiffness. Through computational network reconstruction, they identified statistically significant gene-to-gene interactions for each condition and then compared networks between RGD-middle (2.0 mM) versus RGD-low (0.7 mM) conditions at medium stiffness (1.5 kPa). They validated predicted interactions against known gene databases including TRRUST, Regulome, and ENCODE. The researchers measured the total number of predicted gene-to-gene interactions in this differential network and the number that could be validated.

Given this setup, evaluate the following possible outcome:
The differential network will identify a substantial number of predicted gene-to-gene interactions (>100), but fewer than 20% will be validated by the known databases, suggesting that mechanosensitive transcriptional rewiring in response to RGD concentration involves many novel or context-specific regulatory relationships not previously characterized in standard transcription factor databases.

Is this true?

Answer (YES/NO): NO